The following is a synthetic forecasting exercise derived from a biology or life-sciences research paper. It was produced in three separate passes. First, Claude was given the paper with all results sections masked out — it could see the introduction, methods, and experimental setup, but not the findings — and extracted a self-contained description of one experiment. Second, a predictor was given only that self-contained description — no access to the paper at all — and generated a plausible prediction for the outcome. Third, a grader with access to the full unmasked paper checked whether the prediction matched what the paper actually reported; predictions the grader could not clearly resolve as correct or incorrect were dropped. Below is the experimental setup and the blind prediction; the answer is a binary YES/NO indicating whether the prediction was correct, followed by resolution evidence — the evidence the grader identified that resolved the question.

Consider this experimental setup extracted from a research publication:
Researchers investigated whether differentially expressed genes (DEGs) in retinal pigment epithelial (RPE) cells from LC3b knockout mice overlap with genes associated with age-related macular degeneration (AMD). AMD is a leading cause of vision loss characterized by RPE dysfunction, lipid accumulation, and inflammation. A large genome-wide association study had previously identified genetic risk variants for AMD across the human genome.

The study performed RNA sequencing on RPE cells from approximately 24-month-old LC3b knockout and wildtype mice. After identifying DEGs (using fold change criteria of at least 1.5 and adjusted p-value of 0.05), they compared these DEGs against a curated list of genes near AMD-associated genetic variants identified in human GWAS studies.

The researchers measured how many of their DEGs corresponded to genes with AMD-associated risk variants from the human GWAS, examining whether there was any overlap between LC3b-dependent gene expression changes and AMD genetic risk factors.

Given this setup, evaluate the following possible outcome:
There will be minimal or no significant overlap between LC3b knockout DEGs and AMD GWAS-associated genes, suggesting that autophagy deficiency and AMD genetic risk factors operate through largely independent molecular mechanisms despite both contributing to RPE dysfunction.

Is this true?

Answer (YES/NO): NO